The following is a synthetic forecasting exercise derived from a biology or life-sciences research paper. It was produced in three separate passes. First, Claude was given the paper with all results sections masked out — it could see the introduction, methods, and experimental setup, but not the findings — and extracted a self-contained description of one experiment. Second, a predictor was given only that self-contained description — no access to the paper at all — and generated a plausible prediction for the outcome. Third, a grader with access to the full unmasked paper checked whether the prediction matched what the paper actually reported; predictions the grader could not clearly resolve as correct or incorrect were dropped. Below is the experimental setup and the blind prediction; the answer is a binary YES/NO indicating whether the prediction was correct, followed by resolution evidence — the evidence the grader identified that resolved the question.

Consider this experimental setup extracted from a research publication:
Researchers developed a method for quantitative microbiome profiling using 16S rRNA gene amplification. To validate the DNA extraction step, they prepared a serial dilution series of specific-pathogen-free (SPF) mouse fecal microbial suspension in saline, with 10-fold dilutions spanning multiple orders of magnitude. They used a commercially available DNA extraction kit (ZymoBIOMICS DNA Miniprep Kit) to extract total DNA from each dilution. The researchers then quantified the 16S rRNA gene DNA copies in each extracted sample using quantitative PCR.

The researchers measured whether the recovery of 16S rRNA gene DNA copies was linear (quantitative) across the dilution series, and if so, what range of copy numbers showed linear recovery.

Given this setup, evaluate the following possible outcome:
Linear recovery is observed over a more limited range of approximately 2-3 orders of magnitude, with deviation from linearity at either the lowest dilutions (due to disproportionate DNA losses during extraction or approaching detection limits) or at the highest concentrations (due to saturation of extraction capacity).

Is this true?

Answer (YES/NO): NO